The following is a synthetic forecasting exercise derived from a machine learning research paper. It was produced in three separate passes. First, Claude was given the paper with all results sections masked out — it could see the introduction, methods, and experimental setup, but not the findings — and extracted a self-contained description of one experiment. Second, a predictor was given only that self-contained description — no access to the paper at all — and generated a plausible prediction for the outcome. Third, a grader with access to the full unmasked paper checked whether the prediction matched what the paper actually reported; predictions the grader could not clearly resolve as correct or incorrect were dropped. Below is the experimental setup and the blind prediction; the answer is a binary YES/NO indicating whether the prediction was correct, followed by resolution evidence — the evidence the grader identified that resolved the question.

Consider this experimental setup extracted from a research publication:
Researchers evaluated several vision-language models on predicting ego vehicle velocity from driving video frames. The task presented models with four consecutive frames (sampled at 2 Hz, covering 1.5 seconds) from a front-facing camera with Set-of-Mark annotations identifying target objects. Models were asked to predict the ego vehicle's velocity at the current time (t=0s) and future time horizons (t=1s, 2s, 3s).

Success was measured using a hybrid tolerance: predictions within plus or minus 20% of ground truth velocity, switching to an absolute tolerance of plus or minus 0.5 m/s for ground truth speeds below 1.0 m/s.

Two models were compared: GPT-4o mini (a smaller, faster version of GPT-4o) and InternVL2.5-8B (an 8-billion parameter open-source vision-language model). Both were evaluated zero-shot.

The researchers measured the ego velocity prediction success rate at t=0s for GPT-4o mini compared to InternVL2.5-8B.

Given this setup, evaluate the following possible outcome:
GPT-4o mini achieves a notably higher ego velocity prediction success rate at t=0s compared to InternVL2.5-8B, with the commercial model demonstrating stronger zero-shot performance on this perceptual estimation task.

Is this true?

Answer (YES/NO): YES